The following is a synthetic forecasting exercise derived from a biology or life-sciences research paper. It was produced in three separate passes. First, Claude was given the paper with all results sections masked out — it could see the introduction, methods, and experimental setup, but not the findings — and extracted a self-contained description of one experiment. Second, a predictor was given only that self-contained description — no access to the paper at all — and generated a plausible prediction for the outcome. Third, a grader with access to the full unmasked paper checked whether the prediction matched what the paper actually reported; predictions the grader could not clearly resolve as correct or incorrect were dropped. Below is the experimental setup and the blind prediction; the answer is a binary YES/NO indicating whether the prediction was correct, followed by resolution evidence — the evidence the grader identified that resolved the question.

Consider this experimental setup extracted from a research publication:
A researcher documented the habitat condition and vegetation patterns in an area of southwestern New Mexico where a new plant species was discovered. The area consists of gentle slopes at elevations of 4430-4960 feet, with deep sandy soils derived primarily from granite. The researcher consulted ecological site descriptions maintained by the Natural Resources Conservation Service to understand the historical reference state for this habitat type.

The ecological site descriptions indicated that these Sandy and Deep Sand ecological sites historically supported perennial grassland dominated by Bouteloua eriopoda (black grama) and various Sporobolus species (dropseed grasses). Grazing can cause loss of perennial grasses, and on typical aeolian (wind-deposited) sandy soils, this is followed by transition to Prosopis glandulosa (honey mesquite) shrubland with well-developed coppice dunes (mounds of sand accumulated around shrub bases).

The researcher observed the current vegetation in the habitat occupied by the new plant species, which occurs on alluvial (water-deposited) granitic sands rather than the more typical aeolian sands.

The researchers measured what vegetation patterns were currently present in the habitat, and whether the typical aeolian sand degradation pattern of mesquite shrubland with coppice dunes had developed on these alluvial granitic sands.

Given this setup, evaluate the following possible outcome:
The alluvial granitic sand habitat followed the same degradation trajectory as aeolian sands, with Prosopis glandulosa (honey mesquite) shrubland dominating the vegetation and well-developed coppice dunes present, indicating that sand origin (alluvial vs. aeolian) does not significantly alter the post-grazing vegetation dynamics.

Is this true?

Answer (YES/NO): NO